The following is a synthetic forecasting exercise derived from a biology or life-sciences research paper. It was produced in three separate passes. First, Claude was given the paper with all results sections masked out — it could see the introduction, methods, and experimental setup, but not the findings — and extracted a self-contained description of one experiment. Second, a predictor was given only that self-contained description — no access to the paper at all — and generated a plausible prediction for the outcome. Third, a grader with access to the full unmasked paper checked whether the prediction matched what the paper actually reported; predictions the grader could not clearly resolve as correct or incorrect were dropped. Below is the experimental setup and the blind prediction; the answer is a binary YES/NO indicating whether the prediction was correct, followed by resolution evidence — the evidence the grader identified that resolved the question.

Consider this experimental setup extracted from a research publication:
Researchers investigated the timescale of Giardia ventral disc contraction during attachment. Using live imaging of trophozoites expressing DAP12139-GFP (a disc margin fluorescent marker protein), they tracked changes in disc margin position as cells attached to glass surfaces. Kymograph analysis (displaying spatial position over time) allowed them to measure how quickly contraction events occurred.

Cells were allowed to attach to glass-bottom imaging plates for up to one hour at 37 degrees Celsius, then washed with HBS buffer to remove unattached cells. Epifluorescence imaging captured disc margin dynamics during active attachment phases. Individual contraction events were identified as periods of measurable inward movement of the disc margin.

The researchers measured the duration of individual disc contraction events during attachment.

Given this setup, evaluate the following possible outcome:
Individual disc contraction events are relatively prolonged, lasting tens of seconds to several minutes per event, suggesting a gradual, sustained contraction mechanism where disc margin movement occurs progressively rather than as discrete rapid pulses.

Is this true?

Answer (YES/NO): NO